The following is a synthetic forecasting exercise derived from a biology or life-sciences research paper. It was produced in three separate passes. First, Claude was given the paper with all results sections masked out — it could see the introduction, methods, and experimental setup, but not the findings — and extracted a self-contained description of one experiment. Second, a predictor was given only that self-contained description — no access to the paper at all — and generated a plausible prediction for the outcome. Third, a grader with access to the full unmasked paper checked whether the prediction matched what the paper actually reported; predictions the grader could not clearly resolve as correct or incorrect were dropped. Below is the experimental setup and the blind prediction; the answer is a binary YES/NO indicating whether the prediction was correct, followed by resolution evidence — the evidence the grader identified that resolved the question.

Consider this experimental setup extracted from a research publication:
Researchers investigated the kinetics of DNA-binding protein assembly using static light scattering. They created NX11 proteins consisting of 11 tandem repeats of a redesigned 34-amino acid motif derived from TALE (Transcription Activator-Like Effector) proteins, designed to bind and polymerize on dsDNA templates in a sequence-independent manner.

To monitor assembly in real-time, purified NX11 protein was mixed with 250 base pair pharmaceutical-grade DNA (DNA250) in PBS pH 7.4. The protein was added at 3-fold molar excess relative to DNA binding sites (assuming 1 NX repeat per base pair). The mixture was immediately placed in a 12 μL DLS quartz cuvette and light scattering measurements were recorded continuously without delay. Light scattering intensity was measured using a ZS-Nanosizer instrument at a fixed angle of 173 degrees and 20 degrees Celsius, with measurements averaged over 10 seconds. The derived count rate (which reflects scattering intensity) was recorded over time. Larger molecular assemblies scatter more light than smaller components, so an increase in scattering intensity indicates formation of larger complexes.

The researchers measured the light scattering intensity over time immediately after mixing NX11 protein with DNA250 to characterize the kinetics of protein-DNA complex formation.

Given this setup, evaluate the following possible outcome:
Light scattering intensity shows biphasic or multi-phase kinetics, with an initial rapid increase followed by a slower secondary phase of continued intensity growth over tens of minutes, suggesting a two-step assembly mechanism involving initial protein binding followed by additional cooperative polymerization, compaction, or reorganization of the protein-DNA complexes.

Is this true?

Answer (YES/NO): NO